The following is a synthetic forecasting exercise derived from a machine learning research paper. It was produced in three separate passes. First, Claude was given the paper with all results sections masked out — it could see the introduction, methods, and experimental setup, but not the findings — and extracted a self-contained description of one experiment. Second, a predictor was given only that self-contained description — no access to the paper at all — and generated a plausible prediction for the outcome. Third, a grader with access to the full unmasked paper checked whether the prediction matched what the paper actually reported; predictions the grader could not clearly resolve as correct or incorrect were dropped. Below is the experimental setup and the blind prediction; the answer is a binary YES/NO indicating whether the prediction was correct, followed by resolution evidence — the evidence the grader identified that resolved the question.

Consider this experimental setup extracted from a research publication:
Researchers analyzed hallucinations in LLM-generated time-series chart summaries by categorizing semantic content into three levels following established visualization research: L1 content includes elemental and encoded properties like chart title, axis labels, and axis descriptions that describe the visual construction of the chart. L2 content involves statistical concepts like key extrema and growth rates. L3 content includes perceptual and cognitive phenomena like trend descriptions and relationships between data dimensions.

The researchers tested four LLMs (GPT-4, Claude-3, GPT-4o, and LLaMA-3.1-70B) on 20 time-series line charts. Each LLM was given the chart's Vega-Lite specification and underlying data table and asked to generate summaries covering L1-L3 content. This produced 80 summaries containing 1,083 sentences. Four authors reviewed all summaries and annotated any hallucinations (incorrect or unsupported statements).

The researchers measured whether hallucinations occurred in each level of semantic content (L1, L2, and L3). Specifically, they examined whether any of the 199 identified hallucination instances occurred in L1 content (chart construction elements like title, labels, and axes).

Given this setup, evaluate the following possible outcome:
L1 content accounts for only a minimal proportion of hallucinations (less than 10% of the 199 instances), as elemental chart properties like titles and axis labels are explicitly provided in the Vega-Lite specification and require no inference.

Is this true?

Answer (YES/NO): NO